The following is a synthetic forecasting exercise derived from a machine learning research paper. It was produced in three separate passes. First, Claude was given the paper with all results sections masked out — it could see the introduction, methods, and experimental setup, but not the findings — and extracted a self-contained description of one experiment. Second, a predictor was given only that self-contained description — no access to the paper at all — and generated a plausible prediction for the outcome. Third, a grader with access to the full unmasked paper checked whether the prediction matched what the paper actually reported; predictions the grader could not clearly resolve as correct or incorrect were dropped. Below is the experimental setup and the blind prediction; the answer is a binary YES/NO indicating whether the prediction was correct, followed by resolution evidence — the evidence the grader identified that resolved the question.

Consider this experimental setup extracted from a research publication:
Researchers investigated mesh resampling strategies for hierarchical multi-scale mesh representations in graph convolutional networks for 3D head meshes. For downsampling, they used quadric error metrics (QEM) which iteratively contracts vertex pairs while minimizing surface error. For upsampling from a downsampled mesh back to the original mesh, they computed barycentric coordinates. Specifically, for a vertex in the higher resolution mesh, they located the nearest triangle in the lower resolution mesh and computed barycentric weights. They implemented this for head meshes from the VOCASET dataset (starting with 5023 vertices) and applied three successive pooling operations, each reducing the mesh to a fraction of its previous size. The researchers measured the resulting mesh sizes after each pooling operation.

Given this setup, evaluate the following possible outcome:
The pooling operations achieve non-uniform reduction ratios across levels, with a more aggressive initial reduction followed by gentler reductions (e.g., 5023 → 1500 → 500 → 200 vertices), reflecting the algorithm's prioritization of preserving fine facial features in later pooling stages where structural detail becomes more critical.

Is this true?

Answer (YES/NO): NO